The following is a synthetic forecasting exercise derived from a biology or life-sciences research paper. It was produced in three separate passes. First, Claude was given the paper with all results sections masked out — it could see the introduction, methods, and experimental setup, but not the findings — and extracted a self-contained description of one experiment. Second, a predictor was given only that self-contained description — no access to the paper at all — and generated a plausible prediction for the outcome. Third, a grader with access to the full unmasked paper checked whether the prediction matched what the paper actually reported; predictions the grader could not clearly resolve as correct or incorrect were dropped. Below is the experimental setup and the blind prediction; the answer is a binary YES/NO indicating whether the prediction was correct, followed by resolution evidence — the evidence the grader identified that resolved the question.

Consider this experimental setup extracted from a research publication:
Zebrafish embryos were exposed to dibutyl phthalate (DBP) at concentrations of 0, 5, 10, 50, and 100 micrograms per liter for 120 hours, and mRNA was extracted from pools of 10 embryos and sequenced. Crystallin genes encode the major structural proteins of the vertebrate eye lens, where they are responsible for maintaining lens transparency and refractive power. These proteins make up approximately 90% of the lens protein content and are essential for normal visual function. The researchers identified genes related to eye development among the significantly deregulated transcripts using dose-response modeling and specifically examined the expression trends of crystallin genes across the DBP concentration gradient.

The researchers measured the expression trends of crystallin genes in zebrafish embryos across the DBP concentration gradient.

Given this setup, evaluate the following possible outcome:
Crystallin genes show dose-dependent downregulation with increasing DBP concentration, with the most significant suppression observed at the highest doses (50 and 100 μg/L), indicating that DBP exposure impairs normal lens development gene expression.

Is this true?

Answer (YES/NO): YES